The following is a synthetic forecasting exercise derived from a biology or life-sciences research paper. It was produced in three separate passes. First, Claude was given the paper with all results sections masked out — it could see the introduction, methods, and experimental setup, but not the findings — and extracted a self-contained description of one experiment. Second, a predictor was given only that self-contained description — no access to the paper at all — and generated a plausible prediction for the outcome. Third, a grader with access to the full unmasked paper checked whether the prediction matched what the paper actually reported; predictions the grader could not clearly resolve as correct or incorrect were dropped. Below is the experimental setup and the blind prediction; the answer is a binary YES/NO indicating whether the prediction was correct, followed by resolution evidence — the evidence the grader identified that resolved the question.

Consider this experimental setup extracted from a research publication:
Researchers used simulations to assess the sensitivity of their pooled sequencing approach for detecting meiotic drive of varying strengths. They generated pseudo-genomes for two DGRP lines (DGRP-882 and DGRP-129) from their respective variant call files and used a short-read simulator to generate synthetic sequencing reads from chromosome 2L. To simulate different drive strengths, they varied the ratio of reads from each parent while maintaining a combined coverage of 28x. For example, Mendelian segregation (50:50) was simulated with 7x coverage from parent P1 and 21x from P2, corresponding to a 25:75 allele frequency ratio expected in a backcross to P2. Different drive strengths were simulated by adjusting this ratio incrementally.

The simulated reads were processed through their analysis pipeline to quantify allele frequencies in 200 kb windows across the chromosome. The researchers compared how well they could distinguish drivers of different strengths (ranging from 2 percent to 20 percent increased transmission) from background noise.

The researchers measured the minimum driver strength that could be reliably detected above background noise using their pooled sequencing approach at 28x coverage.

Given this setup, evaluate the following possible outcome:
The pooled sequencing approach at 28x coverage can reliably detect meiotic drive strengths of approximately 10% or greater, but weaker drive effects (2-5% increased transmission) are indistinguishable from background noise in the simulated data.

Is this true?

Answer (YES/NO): NO